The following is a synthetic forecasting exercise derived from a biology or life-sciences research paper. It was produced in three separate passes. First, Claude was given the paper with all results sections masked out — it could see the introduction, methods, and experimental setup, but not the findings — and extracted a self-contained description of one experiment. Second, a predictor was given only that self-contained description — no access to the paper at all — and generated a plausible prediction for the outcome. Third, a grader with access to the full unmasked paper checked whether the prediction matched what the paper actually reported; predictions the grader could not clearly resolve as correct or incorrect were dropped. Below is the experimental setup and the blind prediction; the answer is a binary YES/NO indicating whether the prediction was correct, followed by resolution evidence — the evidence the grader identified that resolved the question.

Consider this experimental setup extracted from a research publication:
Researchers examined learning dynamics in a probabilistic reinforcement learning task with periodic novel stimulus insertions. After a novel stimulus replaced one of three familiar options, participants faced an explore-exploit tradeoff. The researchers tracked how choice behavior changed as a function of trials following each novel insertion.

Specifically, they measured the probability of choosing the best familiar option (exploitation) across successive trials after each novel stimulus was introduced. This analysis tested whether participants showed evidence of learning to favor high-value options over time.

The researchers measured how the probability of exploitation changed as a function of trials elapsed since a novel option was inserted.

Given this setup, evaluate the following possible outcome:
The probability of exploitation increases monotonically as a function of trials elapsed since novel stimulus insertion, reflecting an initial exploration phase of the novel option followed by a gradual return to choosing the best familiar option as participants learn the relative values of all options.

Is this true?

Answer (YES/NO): YES